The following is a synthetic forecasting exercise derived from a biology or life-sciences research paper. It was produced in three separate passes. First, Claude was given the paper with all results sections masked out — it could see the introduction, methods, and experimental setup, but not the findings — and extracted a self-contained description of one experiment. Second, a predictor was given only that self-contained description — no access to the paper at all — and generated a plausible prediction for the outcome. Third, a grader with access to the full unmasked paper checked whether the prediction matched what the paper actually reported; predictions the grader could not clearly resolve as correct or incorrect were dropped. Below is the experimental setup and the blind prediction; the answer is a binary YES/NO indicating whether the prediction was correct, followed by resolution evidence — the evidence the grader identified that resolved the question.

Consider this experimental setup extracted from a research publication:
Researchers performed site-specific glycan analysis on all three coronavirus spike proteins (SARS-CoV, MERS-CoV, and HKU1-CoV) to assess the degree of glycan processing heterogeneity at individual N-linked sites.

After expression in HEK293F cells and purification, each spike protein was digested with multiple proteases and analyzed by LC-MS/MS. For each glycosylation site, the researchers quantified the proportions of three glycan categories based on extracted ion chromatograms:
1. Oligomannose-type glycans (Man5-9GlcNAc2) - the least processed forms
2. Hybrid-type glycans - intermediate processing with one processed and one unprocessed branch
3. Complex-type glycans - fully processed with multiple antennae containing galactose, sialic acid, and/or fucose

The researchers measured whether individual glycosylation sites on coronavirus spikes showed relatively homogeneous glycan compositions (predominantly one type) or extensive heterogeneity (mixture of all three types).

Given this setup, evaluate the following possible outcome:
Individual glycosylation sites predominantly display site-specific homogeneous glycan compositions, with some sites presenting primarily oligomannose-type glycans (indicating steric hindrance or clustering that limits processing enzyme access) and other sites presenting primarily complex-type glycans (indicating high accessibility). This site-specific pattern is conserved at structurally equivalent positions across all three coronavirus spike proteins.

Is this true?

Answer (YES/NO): NO